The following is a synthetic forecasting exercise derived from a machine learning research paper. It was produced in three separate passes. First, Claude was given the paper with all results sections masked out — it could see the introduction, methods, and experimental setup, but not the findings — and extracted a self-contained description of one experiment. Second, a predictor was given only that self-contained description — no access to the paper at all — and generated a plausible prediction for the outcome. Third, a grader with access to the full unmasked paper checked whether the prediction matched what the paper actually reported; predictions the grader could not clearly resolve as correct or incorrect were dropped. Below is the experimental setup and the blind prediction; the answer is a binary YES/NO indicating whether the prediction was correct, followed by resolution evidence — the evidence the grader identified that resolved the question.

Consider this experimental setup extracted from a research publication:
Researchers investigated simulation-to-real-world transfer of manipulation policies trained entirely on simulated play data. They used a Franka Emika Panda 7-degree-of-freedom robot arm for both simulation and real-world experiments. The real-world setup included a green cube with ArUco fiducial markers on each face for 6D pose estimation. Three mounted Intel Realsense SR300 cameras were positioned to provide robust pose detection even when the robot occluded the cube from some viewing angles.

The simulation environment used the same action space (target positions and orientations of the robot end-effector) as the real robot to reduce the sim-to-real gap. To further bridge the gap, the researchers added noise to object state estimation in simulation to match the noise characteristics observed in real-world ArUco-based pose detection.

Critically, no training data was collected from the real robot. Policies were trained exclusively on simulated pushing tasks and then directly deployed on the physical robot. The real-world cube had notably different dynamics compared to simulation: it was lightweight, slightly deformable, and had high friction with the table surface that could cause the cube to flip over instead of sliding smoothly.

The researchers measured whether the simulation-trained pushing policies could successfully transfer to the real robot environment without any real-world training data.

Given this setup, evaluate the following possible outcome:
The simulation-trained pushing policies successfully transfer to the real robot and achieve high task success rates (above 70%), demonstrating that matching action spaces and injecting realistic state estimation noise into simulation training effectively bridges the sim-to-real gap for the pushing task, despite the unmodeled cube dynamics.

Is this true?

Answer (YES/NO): NO